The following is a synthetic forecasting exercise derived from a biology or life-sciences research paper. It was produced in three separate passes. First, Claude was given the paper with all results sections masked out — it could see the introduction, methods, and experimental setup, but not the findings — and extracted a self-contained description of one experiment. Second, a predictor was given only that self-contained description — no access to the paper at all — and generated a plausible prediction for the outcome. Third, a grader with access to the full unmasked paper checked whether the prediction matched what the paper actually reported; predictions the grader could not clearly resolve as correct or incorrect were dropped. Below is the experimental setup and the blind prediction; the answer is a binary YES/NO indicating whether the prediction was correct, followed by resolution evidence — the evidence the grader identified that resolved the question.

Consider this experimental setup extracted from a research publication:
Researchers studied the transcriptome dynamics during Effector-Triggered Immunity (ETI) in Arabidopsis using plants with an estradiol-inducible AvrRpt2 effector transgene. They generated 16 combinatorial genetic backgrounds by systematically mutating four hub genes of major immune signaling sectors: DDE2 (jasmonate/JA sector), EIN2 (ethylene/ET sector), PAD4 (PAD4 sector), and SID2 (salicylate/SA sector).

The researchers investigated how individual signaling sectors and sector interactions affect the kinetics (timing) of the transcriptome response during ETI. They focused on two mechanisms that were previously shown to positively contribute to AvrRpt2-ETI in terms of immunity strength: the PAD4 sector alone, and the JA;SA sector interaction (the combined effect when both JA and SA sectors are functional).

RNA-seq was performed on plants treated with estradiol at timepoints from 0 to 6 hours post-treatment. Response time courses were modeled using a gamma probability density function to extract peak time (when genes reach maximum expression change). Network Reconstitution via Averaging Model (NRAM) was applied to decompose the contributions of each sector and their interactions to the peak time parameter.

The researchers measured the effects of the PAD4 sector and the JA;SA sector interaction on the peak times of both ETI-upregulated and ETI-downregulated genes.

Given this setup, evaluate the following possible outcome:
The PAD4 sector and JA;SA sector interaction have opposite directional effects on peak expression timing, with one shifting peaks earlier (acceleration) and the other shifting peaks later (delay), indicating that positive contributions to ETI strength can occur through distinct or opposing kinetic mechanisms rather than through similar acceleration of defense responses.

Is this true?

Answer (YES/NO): NO